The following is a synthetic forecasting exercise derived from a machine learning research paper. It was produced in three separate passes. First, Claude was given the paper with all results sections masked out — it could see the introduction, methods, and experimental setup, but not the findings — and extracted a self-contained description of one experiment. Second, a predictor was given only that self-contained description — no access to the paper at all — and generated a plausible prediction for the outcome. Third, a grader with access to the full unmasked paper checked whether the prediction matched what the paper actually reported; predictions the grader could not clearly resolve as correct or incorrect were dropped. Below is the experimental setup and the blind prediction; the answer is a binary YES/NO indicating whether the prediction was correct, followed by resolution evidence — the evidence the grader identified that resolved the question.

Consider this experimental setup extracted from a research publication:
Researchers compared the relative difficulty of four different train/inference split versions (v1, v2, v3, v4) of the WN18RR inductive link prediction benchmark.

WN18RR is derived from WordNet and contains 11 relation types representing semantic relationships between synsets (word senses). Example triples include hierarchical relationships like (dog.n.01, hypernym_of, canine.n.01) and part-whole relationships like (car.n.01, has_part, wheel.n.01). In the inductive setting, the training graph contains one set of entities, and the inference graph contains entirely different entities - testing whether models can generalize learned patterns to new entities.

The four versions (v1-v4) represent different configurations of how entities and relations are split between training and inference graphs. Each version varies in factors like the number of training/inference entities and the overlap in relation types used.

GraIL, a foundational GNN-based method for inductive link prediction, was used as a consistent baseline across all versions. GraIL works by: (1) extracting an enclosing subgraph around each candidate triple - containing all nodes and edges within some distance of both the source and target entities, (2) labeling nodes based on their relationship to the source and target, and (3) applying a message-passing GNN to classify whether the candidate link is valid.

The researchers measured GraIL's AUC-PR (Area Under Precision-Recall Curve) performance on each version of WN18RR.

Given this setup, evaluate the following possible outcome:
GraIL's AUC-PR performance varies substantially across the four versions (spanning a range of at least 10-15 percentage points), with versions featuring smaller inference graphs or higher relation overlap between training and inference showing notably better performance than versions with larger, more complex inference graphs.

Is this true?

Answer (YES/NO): NO